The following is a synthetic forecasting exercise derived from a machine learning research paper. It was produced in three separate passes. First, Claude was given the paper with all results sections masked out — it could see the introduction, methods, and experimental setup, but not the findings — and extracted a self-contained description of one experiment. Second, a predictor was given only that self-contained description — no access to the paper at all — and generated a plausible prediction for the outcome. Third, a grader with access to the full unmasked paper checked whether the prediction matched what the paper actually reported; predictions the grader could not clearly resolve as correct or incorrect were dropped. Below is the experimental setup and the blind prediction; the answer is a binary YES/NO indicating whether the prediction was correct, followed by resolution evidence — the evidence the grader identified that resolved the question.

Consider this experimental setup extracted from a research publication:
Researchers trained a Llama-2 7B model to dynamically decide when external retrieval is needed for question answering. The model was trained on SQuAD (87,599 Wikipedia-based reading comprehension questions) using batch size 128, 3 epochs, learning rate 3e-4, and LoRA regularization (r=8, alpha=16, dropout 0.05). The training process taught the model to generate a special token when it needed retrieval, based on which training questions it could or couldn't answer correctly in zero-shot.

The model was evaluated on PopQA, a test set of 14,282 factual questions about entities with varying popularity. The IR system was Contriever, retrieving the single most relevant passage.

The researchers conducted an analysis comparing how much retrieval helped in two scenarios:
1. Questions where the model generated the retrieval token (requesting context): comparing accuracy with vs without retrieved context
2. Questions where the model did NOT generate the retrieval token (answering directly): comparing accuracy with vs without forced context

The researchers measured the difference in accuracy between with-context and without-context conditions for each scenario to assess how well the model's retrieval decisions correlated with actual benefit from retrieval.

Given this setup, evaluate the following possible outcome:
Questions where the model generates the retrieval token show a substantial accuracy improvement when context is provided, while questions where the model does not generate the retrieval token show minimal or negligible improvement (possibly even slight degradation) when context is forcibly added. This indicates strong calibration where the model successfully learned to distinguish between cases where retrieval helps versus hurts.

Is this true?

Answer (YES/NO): YES